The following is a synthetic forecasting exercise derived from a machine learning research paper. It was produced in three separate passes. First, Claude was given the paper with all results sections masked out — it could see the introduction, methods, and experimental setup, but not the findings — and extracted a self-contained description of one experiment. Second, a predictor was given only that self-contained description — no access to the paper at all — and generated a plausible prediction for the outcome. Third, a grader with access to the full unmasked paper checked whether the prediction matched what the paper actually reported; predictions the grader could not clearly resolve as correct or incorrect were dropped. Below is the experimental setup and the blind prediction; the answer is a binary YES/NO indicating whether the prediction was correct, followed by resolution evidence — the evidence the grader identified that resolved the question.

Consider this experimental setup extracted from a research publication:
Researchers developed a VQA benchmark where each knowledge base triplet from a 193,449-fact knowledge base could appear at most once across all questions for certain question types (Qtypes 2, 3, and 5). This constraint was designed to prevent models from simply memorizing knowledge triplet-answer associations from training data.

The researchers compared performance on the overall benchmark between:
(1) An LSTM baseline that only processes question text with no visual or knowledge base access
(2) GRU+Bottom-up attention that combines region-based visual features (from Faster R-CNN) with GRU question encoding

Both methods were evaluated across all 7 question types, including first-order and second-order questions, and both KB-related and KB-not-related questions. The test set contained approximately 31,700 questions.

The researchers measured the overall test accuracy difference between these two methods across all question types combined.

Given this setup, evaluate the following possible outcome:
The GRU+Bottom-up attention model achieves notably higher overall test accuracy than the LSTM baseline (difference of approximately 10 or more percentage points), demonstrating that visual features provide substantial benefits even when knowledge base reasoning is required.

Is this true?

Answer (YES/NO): YES